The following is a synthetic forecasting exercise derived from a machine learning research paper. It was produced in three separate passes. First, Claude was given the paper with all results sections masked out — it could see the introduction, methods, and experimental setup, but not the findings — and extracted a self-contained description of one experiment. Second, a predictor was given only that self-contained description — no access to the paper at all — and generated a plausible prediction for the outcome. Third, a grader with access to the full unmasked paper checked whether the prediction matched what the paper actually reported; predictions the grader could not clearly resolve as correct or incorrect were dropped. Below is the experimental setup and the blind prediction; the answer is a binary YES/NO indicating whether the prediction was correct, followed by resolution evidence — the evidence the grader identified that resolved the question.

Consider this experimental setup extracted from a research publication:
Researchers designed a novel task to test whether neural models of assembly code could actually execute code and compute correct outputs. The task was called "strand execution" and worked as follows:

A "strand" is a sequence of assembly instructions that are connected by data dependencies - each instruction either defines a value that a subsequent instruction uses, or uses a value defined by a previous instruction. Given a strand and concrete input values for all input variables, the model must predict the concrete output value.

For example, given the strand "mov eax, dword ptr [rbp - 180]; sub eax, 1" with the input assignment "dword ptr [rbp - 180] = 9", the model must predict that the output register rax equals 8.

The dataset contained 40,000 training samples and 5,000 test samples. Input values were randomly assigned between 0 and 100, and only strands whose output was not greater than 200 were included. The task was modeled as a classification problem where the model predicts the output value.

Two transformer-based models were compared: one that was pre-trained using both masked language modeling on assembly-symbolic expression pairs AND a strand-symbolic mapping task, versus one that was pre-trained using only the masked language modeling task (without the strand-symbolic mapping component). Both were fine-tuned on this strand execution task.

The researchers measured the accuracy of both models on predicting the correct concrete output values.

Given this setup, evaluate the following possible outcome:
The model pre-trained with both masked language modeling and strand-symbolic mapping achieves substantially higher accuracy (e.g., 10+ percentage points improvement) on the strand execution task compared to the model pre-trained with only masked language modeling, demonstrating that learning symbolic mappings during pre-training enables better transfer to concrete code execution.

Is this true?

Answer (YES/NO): NO